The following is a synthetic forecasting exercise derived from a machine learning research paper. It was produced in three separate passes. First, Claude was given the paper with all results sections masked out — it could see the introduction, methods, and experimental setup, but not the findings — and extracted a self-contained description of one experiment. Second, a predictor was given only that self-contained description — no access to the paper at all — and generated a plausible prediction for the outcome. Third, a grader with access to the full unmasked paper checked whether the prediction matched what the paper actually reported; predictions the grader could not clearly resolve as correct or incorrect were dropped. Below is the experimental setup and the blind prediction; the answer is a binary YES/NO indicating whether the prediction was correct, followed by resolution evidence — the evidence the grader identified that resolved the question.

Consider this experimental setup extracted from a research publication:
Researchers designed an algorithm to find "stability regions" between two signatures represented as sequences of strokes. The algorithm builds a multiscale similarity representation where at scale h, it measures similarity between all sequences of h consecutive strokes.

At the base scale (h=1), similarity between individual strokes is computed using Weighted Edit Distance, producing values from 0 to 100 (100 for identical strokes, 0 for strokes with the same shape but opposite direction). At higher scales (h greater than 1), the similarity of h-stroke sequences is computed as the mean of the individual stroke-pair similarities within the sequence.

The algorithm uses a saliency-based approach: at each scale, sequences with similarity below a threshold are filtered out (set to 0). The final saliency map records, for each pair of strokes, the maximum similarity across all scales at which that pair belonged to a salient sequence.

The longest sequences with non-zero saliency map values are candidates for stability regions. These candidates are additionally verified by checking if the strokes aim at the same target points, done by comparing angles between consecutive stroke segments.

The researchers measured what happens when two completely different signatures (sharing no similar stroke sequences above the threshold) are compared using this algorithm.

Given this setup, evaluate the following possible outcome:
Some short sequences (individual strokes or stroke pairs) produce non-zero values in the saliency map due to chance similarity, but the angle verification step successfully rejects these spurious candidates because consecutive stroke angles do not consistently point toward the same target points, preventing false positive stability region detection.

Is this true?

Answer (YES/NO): NO